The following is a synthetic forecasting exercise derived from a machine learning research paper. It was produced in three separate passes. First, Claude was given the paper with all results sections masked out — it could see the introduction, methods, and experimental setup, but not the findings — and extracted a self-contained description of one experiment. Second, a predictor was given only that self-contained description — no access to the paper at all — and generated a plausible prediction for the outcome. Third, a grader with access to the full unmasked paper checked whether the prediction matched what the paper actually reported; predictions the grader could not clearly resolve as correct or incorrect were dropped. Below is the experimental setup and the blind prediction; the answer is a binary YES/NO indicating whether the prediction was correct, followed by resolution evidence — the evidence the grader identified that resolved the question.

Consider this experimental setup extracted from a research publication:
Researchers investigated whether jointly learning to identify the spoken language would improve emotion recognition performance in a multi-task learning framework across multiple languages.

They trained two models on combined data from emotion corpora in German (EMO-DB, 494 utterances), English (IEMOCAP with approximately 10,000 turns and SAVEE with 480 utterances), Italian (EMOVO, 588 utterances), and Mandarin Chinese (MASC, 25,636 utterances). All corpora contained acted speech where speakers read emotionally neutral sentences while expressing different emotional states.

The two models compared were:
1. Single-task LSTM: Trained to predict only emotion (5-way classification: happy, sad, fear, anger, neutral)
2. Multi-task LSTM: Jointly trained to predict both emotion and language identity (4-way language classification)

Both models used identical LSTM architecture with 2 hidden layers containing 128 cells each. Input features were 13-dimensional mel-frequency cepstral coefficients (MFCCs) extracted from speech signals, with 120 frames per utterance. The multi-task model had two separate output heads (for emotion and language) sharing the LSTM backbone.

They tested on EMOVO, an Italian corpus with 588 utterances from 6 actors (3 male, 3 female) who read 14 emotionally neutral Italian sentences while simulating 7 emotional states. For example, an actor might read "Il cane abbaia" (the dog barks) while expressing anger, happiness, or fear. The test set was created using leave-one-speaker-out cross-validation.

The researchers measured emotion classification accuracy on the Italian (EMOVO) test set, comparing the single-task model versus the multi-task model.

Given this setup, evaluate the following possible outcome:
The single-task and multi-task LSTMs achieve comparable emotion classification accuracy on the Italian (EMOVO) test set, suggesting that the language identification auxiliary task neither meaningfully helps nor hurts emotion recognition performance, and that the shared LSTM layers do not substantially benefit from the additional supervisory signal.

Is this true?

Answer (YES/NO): NO